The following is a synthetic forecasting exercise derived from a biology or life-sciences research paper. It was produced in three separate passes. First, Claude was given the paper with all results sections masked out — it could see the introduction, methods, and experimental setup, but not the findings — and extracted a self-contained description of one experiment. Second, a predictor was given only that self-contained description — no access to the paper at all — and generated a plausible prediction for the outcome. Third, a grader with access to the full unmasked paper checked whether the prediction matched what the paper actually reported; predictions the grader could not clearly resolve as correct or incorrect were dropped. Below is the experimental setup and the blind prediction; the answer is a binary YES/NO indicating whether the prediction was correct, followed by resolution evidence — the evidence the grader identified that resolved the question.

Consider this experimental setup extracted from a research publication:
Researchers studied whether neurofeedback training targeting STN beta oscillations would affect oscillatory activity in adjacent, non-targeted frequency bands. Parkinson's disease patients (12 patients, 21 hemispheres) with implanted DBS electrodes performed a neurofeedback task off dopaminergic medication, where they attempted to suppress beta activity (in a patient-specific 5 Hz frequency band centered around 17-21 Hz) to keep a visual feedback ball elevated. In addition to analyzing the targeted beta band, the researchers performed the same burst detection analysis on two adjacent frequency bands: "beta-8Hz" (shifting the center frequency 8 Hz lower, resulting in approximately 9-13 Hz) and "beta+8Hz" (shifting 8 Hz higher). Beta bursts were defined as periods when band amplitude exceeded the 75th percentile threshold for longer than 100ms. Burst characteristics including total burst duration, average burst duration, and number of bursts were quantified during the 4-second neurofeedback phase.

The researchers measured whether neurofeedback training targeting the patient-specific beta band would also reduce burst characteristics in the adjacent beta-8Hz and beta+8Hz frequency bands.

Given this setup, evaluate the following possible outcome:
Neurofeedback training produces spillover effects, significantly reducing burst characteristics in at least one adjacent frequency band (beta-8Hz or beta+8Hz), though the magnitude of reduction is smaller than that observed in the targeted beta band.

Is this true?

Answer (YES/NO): NO